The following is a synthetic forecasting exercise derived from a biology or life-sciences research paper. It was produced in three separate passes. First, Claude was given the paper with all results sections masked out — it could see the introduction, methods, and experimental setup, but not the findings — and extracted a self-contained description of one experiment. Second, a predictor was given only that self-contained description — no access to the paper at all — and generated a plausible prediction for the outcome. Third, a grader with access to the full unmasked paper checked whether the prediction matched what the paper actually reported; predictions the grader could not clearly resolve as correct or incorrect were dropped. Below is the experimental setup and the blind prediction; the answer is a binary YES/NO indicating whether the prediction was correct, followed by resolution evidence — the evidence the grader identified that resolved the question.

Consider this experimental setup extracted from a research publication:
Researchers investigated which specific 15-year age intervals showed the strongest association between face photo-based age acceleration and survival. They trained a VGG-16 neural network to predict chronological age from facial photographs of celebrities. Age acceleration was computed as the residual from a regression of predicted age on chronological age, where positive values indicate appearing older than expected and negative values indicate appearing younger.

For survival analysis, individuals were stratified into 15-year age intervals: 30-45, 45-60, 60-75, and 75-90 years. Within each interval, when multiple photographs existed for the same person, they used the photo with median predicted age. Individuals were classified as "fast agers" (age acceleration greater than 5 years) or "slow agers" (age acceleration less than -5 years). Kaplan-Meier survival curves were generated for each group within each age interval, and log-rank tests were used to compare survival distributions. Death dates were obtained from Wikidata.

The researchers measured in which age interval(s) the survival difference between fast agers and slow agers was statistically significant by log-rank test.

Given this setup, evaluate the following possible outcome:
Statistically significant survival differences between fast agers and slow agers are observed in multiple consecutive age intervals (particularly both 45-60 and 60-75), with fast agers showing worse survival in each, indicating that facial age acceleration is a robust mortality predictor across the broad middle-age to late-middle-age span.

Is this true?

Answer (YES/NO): YES